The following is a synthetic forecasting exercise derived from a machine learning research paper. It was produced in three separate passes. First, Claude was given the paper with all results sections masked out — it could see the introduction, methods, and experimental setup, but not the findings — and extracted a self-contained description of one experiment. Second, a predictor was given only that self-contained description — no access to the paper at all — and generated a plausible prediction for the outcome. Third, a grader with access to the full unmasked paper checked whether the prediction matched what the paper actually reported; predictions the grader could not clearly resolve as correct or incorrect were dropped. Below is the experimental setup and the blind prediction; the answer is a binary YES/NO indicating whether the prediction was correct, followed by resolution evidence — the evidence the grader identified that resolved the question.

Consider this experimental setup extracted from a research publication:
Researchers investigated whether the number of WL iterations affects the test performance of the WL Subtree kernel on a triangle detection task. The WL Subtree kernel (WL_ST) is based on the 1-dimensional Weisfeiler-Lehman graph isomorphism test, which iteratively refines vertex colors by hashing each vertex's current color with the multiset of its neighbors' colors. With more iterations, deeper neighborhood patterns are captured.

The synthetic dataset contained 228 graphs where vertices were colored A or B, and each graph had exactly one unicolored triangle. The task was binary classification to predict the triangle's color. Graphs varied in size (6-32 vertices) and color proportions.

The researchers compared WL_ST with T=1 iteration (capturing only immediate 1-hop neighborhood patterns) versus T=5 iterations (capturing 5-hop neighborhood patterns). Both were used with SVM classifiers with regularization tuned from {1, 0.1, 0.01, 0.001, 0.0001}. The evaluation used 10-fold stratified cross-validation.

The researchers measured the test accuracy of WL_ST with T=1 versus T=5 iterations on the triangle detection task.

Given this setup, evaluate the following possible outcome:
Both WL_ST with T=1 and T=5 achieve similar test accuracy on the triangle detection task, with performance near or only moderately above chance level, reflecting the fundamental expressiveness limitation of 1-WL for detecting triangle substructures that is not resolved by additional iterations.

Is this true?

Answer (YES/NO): YES